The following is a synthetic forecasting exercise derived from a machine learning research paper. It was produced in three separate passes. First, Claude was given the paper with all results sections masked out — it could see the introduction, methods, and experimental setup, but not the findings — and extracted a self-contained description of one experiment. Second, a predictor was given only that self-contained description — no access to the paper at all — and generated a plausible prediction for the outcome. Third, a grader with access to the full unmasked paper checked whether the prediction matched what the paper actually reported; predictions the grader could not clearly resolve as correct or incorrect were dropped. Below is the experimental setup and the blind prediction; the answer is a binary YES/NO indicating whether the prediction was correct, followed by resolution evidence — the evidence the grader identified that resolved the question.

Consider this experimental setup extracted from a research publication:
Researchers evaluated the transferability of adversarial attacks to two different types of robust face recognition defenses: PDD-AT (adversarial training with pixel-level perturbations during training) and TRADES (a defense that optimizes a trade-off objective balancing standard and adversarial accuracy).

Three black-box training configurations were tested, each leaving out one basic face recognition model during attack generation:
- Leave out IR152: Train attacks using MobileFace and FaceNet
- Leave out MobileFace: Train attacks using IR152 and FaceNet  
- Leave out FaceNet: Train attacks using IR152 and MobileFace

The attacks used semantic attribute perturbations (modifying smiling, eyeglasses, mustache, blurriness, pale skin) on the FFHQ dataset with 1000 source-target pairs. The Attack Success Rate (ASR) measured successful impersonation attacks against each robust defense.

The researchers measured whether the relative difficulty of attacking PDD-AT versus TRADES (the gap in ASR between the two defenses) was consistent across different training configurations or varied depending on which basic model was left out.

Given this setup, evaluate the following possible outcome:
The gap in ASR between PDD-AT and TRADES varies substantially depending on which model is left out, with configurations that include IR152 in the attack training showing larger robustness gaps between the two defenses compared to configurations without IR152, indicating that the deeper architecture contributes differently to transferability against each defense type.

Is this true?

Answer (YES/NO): NO